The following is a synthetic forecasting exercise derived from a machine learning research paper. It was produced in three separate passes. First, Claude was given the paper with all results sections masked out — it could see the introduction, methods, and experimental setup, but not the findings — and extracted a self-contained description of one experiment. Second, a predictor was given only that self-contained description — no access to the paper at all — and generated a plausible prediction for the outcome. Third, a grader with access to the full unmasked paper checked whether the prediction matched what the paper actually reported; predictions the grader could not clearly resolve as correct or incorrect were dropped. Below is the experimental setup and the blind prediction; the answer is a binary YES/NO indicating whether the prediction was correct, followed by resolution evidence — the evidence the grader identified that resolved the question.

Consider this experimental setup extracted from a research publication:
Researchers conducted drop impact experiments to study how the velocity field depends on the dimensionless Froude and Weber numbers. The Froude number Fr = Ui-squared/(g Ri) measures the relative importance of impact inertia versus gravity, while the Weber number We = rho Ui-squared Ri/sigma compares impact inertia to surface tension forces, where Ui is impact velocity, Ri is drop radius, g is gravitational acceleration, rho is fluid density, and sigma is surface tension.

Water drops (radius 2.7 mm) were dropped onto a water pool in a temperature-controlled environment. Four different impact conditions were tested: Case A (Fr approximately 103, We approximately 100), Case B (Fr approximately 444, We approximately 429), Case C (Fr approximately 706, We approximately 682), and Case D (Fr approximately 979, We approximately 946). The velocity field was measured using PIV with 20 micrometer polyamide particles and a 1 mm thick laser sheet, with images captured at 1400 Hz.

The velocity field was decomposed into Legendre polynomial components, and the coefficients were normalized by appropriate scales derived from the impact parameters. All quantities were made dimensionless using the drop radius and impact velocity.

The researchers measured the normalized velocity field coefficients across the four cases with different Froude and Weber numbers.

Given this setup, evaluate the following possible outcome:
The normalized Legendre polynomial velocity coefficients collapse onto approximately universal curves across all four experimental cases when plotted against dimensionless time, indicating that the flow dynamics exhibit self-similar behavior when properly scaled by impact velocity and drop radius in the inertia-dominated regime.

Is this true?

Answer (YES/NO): NO